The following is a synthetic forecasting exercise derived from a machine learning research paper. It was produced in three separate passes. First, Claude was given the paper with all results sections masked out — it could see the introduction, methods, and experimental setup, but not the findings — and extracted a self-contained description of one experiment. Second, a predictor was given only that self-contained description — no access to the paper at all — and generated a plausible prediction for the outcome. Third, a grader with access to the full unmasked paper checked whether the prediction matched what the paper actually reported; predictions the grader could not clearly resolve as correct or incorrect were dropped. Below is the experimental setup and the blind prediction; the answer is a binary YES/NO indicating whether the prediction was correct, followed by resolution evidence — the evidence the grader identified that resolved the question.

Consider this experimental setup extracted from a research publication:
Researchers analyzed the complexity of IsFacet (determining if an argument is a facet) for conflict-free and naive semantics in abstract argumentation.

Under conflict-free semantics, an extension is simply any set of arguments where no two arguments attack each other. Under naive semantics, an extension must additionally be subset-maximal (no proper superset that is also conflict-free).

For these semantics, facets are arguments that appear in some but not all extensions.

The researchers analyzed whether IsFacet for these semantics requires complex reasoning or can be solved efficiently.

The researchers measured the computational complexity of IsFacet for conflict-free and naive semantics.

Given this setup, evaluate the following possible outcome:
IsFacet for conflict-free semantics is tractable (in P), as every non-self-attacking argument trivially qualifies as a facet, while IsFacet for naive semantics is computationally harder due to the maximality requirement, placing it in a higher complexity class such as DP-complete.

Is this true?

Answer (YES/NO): NO